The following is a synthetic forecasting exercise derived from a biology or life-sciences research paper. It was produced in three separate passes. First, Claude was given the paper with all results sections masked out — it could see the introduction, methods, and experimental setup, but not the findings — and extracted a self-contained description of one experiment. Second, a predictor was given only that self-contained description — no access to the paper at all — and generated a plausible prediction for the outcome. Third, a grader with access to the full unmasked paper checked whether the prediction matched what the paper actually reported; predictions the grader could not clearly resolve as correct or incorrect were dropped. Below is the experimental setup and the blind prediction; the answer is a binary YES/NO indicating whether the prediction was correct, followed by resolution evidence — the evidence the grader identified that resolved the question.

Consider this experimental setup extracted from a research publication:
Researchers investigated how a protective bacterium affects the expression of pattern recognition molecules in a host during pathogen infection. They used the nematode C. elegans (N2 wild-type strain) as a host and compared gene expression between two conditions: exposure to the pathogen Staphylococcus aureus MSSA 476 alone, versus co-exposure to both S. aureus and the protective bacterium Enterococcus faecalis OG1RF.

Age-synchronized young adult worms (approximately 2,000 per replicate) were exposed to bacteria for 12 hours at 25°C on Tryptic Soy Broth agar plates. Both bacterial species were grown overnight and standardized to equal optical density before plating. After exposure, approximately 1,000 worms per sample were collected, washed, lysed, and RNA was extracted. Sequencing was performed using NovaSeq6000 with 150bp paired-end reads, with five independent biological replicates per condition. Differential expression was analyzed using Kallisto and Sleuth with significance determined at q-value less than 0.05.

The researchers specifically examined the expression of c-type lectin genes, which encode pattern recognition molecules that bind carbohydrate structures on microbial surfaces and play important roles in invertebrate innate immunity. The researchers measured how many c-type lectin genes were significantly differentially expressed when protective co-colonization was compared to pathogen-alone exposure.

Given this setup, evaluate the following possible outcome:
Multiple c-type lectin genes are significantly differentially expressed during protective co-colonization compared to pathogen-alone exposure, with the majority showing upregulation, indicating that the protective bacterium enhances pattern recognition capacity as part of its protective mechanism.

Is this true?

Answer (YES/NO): YES